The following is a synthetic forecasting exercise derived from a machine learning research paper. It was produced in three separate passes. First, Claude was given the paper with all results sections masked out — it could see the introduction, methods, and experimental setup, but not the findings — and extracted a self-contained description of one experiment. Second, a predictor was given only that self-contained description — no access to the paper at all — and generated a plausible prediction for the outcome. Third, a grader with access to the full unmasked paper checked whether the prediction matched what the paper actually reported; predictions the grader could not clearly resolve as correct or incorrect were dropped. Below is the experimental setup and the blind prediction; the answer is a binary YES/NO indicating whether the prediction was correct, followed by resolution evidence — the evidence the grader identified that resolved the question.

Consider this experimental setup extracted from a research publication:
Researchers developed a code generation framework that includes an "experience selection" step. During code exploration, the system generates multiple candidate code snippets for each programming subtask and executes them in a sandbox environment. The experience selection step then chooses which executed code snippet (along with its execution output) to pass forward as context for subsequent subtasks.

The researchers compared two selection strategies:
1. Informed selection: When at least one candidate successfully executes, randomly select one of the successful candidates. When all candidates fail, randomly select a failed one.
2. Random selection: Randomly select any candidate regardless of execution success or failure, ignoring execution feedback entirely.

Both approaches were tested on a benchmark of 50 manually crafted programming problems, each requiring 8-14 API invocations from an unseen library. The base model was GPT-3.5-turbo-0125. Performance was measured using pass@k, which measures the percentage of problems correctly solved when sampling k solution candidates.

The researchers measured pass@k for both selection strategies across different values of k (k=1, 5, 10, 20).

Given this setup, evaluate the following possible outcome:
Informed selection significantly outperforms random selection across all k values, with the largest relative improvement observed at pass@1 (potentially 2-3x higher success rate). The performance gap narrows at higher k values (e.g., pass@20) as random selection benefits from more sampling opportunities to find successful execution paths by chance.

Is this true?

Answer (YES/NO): NO